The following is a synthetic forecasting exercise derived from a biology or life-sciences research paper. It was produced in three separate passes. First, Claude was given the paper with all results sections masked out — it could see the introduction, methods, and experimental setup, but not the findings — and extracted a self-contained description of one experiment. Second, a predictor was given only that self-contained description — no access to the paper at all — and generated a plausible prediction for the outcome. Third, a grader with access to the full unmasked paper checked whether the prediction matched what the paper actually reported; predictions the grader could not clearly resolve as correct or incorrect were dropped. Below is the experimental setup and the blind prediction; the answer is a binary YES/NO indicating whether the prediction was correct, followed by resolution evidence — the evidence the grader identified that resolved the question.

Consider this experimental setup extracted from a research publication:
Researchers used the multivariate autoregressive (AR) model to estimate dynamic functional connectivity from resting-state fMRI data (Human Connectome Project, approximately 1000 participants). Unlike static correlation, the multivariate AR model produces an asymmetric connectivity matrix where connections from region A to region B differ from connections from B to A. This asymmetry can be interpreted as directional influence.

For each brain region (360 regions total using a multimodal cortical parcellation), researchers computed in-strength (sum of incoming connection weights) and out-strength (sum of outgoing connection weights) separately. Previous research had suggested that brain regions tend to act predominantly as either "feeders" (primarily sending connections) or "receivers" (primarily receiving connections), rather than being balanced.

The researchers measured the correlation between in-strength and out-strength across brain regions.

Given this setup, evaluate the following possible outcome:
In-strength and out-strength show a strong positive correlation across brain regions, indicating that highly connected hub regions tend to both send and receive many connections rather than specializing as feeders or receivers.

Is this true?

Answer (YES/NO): NO